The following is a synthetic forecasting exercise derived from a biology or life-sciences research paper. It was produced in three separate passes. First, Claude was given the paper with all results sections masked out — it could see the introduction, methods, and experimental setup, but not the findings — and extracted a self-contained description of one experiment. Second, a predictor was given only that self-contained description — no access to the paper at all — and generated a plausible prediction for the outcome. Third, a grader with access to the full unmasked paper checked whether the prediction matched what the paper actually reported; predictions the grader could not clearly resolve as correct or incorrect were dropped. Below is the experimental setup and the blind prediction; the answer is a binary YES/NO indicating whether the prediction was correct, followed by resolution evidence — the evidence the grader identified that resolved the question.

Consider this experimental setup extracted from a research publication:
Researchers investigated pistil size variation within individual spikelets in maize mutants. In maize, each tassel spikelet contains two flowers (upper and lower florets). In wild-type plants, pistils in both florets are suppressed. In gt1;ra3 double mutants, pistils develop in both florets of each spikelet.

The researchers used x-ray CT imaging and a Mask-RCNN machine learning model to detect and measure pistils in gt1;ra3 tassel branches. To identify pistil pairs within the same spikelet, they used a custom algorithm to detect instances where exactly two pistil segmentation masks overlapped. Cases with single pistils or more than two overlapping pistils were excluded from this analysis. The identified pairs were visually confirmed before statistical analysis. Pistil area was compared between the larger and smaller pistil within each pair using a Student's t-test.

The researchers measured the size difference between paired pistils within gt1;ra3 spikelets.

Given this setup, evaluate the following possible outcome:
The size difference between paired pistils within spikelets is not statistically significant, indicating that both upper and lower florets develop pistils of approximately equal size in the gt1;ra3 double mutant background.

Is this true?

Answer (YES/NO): NO